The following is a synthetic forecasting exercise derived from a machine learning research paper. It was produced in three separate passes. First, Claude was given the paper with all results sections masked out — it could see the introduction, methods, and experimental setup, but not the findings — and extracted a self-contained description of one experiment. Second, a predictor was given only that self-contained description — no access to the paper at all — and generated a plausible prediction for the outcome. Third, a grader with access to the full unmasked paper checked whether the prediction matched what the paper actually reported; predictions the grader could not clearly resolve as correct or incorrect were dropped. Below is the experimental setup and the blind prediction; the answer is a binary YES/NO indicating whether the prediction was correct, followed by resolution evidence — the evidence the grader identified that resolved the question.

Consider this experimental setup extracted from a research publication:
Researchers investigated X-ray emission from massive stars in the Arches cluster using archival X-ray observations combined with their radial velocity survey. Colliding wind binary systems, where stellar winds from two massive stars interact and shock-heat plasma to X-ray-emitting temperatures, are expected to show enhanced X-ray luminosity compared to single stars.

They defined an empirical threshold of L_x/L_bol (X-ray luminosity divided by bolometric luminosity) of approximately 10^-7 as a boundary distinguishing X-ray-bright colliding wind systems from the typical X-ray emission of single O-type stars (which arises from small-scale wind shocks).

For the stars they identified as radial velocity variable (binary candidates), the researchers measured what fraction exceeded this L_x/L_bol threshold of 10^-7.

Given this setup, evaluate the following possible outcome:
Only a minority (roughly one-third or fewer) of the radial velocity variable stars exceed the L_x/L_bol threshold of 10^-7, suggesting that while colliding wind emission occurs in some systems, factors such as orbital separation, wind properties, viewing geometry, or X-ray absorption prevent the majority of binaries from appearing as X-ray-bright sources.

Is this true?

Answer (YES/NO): NO